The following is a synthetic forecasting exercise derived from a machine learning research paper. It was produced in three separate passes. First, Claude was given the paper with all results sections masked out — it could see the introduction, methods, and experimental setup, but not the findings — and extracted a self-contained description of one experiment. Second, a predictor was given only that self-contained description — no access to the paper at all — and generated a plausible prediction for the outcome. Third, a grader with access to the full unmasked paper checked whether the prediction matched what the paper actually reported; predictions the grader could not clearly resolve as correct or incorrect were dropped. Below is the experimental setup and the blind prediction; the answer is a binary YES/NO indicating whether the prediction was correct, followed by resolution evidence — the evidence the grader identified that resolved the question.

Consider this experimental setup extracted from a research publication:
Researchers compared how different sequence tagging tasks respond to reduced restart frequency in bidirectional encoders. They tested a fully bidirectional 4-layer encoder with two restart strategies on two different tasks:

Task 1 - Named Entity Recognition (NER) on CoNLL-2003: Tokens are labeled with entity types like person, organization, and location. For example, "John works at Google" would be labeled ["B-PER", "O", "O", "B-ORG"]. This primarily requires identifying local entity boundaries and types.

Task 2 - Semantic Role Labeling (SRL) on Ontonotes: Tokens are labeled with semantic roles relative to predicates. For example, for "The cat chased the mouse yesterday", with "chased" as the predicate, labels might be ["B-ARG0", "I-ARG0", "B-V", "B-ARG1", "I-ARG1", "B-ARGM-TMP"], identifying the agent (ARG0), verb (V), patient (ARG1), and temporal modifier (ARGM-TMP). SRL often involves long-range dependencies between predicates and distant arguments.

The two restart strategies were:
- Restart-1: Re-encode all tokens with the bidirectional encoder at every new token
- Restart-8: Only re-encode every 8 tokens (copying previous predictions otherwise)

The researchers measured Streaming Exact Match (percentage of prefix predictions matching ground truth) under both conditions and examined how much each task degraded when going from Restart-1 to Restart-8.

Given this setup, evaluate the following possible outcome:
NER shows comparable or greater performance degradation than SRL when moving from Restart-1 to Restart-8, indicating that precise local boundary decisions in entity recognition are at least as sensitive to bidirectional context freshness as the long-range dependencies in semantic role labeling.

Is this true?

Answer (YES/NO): NO